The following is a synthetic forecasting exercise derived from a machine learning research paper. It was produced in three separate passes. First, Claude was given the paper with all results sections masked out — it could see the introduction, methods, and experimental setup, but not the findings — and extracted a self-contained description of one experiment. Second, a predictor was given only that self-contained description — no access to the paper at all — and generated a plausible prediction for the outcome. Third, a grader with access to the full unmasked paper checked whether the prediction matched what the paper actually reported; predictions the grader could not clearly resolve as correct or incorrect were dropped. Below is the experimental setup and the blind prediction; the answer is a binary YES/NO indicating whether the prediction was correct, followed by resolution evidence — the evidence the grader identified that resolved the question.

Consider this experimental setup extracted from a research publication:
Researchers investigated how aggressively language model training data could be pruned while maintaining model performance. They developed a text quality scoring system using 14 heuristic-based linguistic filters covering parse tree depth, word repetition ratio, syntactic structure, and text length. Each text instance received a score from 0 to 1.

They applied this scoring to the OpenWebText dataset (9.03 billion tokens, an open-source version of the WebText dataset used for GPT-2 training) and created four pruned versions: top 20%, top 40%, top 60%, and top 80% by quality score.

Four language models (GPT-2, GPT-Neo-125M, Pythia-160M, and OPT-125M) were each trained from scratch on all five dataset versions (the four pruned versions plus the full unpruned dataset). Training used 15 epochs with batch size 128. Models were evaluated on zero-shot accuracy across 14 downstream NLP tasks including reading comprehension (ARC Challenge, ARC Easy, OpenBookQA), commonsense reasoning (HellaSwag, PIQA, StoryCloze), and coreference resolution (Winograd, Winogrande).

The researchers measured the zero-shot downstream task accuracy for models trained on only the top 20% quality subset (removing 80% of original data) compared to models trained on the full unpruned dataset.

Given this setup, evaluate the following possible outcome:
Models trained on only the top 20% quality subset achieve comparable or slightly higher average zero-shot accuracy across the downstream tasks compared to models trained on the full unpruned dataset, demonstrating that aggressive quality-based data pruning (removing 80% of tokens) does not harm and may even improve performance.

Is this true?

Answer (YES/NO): NO